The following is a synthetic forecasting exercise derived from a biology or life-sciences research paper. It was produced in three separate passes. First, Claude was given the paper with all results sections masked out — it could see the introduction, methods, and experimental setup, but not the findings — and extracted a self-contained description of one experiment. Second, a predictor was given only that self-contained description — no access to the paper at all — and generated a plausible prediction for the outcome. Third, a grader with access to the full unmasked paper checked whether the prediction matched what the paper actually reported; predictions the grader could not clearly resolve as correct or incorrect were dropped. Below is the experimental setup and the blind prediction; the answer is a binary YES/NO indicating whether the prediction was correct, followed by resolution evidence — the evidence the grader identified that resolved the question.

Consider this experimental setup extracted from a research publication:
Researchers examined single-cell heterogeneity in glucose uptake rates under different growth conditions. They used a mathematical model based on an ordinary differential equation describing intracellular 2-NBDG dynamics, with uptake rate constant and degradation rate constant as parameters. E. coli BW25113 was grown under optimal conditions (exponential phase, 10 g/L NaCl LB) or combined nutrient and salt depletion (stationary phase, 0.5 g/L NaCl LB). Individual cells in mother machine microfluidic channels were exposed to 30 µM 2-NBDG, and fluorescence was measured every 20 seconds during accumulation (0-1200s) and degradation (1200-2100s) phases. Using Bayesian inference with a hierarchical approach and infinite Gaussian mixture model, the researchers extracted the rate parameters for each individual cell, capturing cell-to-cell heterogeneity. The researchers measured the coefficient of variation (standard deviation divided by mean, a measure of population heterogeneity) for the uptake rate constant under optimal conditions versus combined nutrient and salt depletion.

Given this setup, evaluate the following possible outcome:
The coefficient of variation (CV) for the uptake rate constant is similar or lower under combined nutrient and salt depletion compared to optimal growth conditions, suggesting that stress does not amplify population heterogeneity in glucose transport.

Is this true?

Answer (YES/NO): NO